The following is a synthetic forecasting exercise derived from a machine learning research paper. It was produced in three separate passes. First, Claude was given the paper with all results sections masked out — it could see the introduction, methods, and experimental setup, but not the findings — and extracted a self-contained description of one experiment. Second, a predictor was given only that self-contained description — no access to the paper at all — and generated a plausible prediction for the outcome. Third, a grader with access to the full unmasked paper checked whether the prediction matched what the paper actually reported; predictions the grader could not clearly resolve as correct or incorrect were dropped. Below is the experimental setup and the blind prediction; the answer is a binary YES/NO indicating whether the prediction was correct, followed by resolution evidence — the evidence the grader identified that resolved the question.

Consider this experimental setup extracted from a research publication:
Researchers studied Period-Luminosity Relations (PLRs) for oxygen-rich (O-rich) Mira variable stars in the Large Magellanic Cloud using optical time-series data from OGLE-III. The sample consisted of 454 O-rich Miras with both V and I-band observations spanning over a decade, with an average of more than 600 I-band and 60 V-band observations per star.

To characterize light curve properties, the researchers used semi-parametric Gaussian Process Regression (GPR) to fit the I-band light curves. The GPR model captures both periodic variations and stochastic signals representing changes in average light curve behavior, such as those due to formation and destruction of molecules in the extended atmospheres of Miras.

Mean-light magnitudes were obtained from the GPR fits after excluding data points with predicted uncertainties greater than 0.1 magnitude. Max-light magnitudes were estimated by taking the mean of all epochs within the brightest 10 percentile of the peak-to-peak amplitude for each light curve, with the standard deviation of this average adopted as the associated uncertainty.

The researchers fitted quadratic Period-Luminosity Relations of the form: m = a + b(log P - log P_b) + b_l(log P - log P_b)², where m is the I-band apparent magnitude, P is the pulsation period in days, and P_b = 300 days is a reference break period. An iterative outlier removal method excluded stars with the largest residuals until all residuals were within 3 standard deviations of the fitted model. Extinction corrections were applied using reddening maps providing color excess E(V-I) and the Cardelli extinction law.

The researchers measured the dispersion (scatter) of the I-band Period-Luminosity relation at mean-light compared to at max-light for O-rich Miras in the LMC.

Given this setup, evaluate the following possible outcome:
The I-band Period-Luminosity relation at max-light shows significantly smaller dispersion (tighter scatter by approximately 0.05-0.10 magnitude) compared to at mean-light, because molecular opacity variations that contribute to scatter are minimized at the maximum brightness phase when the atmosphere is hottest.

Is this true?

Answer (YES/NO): YES